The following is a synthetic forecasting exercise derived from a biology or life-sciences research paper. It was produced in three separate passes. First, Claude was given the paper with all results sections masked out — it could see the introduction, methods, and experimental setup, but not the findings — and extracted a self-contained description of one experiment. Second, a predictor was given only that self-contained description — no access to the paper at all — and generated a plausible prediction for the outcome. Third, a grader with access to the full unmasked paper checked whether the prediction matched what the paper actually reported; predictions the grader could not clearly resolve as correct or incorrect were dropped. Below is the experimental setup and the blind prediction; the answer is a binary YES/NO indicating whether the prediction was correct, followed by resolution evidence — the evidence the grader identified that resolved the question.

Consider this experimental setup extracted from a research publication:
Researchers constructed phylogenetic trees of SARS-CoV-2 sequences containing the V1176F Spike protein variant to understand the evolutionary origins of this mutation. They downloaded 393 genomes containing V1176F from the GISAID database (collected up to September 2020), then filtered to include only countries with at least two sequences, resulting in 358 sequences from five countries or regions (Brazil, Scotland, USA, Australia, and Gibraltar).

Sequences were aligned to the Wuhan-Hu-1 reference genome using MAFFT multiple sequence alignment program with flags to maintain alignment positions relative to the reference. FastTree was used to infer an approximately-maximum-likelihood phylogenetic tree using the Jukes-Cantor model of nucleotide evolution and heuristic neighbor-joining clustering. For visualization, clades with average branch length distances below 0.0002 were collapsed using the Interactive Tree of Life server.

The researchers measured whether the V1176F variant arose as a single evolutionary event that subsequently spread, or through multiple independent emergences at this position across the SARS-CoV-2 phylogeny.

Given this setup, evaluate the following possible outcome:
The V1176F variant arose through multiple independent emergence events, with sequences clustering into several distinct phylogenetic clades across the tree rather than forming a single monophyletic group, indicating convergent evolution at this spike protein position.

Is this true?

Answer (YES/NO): YES